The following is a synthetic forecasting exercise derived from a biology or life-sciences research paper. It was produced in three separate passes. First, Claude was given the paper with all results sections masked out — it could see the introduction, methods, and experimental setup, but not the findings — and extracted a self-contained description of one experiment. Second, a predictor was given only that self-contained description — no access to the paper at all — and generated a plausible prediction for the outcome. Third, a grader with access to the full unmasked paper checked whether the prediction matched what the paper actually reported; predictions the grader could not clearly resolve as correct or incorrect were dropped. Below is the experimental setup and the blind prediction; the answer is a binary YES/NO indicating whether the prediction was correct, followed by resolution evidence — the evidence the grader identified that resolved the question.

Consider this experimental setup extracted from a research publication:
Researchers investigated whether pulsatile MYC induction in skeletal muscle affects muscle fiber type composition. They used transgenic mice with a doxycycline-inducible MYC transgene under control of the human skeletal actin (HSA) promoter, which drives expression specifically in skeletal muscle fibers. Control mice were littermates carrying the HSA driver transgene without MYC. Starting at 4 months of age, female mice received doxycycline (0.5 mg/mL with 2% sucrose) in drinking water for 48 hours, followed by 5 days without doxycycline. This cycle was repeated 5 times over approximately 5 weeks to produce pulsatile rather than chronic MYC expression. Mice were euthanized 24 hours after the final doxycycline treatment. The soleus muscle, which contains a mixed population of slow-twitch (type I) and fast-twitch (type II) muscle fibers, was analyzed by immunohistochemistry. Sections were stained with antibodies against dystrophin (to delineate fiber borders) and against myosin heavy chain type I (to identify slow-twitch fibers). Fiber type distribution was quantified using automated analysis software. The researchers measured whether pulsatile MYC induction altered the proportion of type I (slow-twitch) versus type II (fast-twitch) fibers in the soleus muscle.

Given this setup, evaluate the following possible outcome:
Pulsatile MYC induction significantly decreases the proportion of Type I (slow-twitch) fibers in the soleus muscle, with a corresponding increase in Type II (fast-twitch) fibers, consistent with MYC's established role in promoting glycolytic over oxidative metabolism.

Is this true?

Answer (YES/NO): NO